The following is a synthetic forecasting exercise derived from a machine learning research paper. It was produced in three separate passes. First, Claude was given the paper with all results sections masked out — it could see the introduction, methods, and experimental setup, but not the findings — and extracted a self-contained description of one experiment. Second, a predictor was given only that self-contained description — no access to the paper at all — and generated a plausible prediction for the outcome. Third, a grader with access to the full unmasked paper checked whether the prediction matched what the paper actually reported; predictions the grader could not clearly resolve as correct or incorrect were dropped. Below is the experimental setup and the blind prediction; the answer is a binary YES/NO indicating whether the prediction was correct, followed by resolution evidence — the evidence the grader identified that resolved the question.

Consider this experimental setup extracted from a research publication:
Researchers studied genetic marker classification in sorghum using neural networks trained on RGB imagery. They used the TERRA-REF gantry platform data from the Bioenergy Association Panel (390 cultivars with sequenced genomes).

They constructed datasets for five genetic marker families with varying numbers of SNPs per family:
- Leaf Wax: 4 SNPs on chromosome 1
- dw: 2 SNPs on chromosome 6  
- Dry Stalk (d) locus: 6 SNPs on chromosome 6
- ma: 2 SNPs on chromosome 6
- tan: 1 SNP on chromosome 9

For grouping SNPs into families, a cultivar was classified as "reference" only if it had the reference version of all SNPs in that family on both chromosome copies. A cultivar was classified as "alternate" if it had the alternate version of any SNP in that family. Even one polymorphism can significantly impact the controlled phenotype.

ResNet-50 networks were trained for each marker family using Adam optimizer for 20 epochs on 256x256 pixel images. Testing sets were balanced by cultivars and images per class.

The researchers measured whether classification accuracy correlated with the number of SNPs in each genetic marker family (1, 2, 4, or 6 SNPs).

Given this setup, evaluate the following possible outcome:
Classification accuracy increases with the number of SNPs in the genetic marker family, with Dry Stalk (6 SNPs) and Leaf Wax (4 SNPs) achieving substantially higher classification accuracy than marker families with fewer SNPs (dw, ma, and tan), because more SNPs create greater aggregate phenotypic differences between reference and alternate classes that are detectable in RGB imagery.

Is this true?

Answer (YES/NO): NO